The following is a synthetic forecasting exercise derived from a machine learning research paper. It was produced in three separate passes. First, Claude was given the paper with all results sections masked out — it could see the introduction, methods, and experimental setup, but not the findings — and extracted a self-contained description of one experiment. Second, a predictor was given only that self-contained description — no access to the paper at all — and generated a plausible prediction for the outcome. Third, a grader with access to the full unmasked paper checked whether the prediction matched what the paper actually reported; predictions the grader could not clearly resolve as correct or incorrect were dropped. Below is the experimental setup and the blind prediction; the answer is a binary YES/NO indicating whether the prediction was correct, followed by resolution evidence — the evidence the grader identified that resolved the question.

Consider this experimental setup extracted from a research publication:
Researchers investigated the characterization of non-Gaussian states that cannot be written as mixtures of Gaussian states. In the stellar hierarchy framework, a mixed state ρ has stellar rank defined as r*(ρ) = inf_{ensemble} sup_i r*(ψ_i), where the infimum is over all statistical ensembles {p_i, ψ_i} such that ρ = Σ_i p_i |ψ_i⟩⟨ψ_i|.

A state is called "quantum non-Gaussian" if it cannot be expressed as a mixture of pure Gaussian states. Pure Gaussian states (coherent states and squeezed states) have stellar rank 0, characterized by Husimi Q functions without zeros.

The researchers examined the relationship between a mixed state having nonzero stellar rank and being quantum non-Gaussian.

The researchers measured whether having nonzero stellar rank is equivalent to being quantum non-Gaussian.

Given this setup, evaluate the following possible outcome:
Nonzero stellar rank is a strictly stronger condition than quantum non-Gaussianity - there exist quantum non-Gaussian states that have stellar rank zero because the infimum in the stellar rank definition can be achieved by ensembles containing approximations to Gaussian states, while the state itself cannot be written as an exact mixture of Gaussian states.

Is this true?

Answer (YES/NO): NO